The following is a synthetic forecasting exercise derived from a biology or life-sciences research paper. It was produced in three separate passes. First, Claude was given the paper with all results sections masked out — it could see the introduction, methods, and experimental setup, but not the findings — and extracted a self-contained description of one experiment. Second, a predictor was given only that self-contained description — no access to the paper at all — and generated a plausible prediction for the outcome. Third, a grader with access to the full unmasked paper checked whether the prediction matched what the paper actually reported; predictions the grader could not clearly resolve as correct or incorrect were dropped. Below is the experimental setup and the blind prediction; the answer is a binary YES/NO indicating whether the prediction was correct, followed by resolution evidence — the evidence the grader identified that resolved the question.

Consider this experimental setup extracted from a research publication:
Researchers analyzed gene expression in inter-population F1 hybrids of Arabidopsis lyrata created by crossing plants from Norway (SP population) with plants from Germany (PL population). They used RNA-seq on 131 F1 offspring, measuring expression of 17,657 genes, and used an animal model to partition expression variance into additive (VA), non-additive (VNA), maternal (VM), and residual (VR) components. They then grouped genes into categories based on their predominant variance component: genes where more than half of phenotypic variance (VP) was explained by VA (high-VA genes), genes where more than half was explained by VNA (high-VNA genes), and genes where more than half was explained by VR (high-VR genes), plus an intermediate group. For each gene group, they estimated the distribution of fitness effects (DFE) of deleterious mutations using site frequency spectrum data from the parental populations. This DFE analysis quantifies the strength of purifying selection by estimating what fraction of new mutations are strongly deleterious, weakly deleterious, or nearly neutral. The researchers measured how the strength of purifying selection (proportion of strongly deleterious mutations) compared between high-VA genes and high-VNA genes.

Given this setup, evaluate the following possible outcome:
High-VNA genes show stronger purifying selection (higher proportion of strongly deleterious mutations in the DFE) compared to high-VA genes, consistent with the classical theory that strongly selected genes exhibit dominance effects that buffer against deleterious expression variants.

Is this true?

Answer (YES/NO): YES